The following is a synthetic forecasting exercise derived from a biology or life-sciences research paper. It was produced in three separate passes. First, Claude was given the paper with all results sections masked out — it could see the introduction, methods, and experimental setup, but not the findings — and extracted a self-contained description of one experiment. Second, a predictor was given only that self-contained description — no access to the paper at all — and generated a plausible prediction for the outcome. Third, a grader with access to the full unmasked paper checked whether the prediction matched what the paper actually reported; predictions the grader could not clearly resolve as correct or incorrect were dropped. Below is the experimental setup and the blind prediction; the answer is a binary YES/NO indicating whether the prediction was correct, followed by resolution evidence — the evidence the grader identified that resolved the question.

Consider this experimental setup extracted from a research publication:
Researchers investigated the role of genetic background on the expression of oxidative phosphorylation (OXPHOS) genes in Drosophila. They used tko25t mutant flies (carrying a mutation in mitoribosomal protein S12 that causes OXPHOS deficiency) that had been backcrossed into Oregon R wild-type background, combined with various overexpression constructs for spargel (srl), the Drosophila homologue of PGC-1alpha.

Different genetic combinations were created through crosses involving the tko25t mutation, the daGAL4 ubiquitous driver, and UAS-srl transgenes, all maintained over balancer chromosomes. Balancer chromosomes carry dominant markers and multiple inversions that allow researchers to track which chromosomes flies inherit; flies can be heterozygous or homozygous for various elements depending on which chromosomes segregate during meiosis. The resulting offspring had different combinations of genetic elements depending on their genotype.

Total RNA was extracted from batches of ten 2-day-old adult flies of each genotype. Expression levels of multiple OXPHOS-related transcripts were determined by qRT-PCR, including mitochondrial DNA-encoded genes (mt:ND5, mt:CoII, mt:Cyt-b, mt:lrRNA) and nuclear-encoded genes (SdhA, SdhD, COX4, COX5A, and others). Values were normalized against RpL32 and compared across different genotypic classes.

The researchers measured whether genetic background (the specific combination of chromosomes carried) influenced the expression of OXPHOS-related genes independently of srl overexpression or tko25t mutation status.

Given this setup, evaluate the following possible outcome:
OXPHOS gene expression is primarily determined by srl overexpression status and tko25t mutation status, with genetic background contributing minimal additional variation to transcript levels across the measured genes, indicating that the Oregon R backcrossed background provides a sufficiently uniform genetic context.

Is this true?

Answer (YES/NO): NO